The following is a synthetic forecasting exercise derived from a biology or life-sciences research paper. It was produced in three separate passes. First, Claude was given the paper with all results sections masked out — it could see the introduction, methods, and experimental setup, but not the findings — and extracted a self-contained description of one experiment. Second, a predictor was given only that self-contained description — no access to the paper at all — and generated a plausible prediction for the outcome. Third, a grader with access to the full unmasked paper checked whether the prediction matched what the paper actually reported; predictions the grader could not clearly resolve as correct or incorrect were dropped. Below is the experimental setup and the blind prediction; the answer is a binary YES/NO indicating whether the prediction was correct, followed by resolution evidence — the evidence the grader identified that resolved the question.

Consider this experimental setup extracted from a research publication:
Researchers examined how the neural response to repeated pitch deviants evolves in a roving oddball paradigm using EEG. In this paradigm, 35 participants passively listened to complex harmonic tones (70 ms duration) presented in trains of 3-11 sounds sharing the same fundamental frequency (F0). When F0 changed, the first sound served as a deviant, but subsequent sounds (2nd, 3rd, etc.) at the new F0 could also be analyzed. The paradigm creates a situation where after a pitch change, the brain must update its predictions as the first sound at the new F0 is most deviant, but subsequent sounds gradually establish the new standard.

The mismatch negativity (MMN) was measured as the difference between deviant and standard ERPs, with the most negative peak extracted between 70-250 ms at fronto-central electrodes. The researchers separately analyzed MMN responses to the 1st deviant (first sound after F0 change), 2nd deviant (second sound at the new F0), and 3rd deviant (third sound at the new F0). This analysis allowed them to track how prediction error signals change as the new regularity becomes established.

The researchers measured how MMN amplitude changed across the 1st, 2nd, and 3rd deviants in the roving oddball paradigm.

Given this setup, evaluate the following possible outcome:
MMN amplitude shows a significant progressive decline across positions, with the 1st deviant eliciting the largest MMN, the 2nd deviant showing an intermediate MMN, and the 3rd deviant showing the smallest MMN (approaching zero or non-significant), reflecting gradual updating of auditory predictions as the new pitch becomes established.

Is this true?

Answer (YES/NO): NO